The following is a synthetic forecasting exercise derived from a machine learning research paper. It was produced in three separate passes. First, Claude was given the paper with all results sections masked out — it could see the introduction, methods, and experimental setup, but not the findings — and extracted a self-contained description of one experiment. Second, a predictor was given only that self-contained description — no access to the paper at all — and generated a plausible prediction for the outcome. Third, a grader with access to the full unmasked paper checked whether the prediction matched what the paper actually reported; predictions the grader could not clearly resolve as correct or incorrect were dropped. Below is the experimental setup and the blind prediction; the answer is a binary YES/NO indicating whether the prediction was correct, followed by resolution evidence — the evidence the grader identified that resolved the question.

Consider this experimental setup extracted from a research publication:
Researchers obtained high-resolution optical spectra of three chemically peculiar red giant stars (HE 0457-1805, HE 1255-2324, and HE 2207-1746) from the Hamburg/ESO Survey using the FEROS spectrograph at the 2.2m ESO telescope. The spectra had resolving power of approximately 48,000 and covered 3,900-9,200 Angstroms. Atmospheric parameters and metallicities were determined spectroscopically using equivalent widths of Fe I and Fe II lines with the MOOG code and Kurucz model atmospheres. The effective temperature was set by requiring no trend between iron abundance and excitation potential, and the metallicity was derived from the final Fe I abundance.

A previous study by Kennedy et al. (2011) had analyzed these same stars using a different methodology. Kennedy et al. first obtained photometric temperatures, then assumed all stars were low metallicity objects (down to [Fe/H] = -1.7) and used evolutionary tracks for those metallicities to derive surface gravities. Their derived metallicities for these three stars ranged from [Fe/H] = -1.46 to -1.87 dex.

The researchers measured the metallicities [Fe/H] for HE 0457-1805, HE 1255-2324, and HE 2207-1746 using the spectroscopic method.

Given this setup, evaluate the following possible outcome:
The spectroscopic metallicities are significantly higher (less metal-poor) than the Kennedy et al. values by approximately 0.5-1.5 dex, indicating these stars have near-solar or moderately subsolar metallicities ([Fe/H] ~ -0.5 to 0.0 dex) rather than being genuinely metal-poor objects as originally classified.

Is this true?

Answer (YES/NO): YES